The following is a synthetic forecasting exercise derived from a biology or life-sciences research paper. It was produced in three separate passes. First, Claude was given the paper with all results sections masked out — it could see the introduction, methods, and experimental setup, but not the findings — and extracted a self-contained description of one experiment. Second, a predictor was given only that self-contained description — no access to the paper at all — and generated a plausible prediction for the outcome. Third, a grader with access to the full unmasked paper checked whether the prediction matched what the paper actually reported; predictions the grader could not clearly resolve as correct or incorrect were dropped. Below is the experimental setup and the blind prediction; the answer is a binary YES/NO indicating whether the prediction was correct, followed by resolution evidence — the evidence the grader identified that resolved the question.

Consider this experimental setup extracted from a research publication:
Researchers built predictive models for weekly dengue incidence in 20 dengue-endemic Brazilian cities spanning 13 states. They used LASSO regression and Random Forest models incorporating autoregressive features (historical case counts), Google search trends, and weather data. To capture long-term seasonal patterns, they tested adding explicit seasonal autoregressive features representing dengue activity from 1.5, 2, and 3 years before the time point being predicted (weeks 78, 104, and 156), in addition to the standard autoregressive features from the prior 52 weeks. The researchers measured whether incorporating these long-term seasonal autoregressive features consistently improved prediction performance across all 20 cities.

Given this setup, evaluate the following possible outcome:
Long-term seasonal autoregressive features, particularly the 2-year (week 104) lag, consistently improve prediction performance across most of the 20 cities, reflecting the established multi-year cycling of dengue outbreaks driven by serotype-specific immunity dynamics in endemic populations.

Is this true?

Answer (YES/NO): NO